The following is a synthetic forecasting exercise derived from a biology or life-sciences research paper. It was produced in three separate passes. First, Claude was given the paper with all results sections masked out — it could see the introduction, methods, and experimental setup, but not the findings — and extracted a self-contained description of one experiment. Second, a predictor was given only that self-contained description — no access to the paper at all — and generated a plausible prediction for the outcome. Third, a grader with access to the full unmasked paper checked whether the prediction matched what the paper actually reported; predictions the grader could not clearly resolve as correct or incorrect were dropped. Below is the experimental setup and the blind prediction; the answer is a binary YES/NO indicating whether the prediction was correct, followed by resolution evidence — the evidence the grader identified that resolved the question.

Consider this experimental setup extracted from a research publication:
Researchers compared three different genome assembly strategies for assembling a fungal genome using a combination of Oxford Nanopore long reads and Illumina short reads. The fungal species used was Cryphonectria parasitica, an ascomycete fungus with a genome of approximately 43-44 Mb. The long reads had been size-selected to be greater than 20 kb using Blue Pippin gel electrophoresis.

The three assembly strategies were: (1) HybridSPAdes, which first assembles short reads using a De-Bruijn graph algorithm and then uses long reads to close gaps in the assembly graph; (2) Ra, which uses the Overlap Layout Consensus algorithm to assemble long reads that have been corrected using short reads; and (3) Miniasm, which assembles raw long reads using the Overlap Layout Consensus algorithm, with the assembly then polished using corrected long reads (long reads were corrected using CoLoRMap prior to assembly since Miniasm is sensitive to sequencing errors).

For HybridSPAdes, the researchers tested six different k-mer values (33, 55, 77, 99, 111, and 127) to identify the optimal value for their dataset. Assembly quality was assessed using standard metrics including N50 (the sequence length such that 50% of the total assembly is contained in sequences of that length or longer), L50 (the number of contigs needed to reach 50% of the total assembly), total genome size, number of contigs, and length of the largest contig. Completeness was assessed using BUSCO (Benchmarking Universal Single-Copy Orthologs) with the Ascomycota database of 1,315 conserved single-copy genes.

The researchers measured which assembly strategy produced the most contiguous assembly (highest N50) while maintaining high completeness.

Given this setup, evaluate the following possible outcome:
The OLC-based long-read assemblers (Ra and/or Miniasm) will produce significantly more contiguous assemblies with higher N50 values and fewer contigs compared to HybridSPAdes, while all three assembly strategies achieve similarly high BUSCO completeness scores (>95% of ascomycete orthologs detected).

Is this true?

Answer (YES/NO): NO